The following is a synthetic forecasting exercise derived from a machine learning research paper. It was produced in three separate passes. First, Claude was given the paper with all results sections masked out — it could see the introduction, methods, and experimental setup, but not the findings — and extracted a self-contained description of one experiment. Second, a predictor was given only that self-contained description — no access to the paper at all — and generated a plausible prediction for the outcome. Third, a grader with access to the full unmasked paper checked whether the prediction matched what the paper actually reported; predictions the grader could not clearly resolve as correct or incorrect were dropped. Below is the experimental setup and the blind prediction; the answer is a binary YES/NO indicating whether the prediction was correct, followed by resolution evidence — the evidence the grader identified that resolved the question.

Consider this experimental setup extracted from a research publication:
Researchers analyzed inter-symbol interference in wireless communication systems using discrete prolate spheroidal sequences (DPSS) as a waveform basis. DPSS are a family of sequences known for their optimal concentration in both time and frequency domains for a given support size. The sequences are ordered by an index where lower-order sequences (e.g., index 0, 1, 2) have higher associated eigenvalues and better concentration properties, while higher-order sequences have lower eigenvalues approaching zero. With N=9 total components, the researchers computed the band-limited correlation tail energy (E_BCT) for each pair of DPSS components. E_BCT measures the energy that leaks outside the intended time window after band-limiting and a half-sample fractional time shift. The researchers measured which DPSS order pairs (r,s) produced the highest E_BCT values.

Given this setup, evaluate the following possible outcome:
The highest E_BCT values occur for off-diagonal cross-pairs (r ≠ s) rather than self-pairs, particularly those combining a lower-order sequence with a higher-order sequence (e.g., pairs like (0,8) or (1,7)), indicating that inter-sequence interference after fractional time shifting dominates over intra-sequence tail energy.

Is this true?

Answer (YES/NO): NO